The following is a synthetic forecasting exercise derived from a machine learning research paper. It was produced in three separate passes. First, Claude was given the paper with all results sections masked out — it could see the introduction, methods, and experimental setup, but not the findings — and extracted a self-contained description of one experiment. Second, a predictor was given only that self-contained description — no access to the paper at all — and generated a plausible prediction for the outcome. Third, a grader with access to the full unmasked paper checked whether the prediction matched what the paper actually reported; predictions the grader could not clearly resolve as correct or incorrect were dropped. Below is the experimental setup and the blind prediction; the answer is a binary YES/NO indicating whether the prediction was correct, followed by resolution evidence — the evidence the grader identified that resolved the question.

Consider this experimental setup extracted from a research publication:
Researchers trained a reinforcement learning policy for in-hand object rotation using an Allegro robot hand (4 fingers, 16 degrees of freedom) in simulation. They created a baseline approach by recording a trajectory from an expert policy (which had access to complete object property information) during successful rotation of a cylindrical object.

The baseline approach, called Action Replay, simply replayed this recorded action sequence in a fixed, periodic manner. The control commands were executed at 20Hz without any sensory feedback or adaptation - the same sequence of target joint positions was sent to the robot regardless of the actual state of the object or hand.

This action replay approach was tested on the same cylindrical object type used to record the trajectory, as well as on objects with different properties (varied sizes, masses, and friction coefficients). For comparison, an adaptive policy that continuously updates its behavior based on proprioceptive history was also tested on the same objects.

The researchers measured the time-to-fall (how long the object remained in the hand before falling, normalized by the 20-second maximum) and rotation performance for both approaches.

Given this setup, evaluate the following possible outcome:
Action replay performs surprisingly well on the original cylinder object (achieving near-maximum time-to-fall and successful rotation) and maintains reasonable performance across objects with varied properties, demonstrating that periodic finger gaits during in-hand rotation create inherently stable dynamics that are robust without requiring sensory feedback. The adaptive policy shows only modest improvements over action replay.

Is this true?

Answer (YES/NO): NO